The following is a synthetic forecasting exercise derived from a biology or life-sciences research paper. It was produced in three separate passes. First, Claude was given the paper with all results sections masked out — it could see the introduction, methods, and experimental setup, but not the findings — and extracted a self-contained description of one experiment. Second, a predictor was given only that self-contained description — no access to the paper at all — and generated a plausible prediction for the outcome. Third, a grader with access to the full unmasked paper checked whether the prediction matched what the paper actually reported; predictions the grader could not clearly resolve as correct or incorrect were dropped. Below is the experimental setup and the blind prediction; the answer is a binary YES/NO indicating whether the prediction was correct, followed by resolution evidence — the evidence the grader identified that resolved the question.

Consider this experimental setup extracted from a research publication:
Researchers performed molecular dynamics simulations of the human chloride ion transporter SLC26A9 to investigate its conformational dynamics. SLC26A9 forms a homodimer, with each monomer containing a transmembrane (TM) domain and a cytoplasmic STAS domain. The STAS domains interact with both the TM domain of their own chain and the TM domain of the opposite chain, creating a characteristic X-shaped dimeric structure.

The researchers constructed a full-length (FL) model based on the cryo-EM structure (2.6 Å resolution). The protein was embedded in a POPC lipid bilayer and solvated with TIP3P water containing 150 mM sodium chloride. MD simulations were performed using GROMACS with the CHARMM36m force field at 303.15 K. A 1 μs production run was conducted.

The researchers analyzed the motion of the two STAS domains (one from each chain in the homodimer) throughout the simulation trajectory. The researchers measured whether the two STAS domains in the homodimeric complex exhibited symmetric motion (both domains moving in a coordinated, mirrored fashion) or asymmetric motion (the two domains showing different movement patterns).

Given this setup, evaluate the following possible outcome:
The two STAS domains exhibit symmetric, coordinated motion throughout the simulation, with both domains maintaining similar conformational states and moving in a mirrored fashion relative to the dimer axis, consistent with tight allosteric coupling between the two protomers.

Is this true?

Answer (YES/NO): YES